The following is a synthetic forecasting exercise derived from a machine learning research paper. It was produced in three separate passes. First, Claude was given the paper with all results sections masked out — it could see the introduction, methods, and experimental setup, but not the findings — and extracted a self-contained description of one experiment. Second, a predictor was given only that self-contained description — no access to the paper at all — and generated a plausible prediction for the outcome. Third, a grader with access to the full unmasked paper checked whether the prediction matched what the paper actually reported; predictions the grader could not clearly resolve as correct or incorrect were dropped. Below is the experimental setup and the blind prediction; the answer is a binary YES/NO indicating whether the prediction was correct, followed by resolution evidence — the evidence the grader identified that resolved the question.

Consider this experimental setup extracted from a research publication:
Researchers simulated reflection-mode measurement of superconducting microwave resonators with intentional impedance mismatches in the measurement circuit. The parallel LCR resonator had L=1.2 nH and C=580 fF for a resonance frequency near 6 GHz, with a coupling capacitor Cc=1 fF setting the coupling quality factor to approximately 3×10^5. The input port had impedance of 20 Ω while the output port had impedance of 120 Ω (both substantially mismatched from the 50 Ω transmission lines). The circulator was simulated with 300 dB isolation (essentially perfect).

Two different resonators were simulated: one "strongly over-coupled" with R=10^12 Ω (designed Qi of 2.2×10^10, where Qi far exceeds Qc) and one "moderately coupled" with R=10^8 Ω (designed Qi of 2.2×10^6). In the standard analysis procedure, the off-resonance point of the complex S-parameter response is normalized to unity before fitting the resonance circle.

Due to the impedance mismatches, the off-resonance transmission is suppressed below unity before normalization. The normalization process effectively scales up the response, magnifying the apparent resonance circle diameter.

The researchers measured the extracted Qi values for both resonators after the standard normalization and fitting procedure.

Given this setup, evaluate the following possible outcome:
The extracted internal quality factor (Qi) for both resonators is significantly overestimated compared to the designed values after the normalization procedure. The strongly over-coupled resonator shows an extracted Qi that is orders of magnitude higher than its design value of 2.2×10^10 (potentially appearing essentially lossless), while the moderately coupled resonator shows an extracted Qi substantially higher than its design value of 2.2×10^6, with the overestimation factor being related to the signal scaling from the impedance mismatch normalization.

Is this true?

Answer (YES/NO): NO